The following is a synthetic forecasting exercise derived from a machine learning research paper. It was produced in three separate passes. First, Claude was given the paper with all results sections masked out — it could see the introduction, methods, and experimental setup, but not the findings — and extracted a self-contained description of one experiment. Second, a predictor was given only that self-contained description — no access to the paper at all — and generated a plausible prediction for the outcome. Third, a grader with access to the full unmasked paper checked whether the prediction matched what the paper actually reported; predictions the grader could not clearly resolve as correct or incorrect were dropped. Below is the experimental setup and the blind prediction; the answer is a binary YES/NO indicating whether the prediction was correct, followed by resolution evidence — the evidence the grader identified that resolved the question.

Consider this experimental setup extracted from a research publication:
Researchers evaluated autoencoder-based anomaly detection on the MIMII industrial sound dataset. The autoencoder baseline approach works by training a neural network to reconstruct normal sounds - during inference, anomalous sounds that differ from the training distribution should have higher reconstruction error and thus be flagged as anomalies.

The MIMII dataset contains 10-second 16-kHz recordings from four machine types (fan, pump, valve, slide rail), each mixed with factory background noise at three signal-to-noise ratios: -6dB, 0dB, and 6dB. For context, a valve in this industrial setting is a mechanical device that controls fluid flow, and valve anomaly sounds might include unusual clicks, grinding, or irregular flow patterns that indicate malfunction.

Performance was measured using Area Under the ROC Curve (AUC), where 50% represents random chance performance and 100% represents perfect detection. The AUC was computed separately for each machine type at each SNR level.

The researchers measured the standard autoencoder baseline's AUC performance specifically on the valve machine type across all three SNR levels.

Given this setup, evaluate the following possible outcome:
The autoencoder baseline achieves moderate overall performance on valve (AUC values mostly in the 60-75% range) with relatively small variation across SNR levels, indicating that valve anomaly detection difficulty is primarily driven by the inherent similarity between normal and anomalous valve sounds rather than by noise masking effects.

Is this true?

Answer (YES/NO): NO